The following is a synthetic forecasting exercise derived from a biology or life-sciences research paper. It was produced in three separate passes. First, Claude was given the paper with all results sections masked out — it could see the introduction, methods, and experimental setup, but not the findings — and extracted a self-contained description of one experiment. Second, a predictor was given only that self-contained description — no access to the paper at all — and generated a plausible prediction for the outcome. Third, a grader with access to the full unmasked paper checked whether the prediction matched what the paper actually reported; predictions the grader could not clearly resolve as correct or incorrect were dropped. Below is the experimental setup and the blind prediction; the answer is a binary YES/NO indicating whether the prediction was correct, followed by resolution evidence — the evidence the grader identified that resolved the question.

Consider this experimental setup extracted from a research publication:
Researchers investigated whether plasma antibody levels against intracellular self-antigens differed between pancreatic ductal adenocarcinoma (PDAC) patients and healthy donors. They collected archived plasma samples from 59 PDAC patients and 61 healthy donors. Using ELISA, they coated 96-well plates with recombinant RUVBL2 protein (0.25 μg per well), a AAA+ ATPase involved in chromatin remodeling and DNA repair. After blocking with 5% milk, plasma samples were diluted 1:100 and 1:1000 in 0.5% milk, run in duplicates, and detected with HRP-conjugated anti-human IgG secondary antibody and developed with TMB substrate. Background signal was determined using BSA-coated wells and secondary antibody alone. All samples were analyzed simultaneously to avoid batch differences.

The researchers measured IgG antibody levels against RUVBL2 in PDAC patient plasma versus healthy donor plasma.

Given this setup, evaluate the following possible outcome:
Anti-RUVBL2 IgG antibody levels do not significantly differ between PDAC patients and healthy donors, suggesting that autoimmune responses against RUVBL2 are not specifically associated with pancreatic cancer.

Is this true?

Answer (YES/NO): YES